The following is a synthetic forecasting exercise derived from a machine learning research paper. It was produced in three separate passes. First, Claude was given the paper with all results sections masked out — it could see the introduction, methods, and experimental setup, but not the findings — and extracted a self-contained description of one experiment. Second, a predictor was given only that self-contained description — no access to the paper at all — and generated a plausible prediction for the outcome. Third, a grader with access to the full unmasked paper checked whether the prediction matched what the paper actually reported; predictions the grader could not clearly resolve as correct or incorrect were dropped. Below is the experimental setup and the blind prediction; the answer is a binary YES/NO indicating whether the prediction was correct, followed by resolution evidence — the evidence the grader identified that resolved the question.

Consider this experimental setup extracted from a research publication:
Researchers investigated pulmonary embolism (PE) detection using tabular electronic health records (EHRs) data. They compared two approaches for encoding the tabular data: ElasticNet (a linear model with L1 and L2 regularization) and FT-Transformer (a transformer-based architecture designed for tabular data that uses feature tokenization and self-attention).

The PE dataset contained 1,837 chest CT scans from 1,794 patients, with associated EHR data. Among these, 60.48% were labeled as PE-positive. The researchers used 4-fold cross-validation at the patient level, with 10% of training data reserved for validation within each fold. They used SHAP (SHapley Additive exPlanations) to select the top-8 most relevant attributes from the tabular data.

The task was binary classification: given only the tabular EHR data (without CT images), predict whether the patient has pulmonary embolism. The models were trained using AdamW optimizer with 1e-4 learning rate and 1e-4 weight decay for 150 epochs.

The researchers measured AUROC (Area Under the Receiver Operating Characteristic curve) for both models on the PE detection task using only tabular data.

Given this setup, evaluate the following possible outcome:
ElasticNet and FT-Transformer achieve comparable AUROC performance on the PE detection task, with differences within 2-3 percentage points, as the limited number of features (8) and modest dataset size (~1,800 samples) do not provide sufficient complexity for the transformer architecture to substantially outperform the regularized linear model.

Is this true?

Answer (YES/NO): YES